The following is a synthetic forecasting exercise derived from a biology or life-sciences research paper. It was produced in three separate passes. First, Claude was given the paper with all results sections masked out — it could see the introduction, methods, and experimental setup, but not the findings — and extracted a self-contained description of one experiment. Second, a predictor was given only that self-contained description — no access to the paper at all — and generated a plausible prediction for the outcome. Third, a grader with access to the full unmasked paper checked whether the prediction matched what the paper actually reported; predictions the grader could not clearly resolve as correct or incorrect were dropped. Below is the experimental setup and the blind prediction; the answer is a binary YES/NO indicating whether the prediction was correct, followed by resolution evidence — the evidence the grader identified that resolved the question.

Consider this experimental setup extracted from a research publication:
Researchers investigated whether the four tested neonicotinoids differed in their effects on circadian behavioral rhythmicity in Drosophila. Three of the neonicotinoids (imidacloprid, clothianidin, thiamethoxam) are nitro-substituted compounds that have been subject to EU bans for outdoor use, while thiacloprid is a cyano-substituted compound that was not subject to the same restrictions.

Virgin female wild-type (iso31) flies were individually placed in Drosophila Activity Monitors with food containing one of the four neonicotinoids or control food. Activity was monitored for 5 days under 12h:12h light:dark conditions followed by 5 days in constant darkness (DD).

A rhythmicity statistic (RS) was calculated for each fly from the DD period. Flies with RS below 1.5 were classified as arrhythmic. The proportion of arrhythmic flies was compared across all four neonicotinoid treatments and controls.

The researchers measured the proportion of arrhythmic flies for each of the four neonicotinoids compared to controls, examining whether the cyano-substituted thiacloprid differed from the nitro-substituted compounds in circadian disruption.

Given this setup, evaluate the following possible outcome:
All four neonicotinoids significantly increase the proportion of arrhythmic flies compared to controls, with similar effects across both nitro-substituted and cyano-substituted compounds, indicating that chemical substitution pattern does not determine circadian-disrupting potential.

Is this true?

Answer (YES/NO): NO